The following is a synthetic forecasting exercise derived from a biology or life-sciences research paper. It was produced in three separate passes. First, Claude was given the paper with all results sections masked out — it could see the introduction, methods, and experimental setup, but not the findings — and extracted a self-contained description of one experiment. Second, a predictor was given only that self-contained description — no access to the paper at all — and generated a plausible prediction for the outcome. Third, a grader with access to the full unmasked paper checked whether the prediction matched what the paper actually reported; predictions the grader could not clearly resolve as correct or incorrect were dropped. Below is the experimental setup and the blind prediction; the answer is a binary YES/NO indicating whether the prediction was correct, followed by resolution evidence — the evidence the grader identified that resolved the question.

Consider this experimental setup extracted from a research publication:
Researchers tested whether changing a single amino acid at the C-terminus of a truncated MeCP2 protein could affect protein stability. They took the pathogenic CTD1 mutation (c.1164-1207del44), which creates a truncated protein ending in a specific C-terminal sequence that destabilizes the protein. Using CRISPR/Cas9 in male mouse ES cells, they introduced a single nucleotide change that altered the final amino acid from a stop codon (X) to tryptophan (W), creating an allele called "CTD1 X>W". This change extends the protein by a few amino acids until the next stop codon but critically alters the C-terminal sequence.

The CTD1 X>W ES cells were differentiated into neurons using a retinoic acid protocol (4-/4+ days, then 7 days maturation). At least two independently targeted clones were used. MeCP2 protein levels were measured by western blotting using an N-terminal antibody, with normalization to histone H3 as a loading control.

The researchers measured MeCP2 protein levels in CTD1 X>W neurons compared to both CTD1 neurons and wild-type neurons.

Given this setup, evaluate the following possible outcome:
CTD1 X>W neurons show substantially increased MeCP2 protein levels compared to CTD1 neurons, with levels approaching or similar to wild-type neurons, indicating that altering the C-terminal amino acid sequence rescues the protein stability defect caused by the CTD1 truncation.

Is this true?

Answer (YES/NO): YES